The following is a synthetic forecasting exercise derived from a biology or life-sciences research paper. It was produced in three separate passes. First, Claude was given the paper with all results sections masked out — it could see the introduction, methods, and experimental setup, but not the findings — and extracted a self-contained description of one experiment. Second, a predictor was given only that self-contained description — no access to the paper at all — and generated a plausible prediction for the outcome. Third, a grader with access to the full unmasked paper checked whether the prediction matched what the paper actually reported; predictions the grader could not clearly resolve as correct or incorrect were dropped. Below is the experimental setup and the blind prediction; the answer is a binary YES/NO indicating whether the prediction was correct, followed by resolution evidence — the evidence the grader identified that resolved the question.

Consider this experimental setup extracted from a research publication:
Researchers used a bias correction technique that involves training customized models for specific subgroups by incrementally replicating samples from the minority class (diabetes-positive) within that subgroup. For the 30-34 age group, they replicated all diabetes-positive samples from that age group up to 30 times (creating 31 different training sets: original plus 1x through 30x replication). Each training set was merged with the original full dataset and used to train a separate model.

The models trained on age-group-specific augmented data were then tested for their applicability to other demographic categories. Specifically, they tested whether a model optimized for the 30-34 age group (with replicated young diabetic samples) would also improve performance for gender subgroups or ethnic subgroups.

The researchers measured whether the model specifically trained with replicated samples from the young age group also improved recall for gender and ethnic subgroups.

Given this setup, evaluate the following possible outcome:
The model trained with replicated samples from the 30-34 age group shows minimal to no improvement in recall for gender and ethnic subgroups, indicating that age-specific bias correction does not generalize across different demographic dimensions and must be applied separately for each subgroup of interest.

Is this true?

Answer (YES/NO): YES